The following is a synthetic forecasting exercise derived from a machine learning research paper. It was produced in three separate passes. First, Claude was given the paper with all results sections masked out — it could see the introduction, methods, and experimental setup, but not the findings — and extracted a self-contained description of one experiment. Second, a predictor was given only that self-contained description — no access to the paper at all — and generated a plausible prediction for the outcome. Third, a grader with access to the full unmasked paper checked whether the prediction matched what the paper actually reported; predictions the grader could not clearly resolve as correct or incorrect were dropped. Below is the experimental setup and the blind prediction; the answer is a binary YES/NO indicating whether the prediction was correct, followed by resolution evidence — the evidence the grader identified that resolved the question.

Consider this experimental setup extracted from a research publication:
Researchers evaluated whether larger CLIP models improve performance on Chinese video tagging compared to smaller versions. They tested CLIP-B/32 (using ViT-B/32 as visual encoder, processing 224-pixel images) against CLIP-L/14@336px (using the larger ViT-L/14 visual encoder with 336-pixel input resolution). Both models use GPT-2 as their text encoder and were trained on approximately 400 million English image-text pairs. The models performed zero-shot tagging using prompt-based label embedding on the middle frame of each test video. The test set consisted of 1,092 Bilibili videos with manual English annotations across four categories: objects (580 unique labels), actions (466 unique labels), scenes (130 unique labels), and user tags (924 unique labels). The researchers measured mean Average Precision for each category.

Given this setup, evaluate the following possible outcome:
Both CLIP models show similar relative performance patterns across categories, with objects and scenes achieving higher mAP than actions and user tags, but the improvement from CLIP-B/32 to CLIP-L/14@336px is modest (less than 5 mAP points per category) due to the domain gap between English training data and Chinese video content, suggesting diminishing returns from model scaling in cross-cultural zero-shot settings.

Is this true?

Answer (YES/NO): NO